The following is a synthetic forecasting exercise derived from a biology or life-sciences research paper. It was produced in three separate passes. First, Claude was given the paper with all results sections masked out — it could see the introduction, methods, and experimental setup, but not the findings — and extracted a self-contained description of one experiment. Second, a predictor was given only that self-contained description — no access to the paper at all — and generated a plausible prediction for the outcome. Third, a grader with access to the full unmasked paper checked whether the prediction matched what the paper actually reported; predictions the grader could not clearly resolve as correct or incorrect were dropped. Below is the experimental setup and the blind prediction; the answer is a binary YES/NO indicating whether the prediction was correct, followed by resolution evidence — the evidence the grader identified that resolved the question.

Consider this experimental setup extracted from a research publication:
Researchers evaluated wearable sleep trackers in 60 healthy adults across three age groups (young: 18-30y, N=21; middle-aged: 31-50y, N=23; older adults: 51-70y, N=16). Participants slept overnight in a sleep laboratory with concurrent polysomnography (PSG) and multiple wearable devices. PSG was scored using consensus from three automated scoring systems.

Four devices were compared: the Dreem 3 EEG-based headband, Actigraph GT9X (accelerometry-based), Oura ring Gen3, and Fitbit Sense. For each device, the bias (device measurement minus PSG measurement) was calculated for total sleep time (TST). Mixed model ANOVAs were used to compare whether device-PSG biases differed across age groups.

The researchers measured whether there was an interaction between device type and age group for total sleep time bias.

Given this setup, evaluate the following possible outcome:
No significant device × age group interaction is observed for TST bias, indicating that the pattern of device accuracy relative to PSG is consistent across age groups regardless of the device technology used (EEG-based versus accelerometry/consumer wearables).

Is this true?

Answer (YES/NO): NO